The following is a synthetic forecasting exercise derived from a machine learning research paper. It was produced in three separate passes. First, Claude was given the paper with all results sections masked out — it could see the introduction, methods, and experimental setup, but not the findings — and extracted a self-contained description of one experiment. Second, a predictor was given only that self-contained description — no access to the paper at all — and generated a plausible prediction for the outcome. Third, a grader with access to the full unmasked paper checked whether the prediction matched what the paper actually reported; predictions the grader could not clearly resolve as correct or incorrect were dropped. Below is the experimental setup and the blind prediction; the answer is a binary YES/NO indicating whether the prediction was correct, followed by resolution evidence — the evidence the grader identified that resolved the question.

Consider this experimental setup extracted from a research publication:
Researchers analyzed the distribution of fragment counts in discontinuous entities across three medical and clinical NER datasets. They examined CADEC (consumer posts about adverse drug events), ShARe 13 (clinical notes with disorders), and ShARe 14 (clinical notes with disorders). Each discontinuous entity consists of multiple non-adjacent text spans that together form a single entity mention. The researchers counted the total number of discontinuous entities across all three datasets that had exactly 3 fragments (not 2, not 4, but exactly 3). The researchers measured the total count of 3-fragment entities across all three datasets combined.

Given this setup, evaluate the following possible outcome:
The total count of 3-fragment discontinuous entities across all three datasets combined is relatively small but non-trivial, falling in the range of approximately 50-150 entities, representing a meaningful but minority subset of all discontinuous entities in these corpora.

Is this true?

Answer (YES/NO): NO